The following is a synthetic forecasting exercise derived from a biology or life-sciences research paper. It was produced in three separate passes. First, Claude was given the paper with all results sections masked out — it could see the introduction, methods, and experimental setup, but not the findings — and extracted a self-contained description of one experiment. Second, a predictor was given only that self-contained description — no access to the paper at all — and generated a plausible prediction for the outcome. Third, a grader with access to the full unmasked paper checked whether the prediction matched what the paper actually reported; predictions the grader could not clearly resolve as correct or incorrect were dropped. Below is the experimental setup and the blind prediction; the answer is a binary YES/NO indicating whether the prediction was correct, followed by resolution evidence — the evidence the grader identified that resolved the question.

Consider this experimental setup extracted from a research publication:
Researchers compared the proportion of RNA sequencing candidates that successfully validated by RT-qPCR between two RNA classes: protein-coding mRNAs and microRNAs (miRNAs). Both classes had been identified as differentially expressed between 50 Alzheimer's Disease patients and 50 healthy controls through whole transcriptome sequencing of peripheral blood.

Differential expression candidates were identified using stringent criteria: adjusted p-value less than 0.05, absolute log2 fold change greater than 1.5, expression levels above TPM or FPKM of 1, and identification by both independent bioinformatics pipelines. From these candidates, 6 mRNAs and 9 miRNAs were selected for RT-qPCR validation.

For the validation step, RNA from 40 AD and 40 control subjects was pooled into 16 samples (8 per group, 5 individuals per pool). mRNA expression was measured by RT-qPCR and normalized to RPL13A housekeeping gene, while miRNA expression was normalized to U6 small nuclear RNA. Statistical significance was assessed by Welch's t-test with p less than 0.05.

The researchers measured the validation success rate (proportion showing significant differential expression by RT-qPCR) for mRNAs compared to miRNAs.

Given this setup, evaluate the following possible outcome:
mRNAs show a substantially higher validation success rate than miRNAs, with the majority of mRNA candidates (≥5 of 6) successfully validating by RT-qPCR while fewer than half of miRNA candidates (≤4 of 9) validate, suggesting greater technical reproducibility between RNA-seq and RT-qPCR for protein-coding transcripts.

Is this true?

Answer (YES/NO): NO